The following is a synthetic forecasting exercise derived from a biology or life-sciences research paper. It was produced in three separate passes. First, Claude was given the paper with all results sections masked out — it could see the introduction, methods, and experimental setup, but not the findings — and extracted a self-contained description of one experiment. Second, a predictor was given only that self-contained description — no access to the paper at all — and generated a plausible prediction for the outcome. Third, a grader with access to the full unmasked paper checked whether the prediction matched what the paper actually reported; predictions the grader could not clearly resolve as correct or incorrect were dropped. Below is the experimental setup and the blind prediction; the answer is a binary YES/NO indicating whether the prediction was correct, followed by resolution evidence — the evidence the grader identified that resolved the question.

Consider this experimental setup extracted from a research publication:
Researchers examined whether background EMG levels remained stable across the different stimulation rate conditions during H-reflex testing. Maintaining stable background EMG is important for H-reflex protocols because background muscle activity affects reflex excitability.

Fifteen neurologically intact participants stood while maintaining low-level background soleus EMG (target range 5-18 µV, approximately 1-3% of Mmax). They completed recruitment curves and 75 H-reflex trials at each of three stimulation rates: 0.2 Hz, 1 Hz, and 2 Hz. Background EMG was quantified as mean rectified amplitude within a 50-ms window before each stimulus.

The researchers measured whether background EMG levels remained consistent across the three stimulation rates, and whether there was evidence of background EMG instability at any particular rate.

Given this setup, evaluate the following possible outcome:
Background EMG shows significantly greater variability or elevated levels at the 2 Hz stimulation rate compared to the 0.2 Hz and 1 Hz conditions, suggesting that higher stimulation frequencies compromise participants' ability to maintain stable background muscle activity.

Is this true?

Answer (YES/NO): NO